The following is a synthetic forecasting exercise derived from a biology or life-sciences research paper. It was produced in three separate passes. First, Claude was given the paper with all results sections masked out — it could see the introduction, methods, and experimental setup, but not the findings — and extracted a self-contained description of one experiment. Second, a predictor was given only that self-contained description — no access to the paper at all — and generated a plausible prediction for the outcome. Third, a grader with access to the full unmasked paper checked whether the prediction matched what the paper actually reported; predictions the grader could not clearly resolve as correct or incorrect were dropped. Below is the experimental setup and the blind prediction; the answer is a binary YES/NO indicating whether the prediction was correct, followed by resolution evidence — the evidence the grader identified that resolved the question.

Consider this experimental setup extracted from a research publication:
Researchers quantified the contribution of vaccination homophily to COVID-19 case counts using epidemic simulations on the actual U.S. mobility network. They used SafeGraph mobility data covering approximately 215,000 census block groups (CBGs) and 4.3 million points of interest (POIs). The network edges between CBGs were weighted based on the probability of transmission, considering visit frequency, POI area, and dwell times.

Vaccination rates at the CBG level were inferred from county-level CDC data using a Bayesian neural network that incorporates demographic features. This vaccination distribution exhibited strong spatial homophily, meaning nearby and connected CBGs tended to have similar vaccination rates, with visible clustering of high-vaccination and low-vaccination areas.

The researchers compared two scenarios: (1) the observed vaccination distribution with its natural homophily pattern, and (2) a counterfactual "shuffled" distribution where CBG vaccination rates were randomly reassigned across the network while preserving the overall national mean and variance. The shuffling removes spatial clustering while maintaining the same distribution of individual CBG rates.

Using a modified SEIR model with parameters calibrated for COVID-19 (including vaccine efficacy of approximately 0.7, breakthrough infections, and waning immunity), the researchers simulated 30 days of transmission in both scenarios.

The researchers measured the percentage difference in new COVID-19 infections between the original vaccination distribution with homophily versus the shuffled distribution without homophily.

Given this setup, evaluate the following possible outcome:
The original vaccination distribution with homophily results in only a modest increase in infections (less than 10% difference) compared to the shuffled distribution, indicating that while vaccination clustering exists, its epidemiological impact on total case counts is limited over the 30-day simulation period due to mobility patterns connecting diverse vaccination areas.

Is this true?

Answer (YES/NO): NO